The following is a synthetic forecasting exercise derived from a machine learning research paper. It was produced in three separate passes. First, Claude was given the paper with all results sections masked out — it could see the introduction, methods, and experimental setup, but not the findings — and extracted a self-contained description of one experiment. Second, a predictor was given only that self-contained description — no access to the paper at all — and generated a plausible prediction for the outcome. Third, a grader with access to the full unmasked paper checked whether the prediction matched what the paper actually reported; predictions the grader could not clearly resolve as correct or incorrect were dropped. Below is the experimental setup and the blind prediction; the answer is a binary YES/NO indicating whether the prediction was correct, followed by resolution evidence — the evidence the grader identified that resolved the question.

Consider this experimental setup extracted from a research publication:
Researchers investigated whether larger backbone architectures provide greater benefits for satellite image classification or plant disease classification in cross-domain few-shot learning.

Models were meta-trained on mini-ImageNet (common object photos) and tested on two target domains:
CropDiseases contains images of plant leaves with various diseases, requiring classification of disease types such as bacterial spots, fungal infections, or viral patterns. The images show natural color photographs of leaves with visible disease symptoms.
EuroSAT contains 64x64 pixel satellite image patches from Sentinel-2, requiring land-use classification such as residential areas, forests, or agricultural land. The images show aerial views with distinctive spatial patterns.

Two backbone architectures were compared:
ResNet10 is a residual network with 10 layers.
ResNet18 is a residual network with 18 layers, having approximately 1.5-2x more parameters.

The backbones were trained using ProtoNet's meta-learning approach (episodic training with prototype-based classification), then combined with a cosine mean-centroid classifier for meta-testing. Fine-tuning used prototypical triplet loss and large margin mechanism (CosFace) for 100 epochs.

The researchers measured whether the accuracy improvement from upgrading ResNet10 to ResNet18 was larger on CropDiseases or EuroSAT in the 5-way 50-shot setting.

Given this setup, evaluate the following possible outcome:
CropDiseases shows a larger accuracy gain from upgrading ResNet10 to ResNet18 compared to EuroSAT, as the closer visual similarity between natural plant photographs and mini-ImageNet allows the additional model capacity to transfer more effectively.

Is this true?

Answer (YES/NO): NO